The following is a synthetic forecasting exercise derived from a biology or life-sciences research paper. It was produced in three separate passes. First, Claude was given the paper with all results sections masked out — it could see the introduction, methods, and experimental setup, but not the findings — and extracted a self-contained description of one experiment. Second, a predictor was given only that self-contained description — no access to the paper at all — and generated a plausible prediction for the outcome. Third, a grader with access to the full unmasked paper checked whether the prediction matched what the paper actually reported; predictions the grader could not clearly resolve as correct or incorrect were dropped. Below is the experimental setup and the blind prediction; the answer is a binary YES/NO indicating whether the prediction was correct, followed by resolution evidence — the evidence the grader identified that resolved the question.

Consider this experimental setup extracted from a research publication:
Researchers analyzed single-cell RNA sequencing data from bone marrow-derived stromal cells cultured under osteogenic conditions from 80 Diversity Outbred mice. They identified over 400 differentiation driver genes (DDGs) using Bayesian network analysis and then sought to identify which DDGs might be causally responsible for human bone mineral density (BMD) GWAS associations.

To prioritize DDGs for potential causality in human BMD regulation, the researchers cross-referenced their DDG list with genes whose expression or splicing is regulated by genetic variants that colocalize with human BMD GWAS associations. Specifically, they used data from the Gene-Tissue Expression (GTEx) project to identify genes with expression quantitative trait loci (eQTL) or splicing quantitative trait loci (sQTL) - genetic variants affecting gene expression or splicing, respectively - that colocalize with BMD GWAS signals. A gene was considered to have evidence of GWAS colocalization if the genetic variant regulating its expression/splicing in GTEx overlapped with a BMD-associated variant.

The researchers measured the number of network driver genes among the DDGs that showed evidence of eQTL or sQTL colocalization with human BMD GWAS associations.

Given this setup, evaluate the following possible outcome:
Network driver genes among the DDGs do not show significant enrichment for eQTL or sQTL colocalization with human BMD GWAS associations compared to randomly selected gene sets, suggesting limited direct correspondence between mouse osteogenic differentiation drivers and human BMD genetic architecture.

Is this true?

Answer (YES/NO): NO